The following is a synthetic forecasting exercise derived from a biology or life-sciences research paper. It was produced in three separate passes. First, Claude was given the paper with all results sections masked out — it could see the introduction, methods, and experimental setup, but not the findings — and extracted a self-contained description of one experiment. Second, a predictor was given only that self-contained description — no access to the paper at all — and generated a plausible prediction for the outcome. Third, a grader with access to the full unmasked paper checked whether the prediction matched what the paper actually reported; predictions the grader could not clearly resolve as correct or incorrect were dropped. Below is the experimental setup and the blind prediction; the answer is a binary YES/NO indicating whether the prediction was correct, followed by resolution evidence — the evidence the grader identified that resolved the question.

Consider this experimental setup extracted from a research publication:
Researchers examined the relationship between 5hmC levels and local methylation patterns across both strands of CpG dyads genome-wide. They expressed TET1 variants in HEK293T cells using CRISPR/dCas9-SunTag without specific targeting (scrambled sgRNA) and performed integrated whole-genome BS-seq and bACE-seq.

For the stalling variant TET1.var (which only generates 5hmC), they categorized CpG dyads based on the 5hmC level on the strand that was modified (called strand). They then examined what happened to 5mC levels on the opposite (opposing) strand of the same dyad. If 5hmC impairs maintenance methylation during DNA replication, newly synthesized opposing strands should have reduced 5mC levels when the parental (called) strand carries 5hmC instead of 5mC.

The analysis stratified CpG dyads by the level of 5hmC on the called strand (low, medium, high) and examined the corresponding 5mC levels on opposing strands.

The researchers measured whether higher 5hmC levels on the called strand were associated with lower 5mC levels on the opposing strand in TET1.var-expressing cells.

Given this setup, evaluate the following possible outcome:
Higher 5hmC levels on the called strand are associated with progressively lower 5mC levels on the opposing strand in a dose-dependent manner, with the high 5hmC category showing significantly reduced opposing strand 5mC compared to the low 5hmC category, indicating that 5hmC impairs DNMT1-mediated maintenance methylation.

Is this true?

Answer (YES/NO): NO